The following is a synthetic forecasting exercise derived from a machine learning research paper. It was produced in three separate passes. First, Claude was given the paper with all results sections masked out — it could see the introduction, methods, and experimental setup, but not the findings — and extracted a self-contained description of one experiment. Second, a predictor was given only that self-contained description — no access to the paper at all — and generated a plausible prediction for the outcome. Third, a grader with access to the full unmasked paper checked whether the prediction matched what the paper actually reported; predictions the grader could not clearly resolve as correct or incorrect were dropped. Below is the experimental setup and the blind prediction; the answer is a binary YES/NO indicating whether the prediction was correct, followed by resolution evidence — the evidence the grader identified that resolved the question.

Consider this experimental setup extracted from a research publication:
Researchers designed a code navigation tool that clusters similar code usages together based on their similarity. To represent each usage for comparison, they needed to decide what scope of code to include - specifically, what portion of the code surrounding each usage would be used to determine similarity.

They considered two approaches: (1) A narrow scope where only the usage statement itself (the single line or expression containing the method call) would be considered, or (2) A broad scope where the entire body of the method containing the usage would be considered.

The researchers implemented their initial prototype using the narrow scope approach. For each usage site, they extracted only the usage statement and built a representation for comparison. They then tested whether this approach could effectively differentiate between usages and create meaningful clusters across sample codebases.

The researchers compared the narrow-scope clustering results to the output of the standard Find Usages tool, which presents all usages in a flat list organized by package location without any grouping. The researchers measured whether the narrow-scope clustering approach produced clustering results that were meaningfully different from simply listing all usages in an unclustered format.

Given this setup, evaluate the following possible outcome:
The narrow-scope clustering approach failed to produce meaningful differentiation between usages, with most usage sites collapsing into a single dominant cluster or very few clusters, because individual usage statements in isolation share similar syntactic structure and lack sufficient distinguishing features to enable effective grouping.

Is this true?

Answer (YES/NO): NO